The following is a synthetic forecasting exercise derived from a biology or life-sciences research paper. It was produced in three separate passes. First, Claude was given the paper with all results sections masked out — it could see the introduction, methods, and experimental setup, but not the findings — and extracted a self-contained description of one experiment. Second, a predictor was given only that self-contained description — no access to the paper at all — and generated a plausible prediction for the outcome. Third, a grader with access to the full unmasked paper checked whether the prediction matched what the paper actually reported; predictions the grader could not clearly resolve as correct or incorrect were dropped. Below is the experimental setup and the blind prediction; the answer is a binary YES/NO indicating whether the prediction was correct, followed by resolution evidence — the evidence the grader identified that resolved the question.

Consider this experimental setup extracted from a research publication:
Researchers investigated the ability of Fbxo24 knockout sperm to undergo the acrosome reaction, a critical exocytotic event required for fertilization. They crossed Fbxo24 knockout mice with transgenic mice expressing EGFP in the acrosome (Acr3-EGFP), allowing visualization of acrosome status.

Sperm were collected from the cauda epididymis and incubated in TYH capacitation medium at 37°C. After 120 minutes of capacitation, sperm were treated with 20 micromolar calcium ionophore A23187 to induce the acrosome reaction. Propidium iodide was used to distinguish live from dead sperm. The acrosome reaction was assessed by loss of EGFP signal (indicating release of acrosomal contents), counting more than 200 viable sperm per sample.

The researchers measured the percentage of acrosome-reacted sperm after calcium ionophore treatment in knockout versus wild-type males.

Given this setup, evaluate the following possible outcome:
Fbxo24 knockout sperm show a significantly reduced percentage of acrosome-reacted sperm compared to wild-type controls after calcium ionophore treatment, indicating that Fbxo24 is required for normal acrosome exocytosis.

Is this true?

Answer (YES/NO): YES